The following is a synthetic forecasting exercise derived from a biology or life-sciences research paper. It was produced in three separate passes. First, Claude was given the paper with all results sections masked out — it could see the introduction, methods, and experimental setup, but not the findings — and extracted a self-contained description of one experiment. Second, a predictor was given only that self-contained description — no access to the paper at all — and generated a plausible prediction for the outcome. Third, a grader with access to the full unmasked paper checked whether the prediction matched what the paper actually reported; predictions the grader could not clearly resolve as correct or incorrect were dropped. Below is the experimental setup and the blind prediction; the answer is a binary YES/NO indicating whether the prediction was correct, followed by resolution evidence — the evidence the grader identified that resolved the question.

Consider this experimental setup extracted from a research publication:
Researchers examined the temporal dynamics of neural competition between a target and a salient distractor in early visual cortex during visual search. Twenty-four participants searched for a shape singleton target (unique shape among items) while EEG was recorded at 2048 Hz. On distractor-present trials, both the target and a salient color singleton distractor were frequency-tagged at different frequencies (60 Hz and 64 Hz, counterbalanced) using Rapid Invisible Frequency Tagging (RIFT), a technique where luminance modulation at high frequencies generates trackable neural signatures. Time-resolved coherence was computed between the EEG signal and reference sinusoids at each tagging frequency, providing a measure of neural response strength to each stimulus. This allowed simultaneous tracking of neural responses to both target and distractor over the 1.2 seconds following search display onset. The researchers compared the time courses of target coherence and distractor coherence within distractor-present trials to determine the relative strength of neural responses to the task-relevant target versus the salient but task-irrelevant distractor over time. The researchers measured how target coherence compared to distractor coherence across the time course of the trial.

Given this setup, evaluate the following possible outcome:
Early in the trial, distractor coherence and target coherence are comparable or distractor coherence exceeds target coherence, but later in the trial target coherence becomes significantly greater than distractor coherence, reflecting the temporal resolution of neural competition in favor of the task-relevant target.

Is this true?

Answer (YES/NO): YES